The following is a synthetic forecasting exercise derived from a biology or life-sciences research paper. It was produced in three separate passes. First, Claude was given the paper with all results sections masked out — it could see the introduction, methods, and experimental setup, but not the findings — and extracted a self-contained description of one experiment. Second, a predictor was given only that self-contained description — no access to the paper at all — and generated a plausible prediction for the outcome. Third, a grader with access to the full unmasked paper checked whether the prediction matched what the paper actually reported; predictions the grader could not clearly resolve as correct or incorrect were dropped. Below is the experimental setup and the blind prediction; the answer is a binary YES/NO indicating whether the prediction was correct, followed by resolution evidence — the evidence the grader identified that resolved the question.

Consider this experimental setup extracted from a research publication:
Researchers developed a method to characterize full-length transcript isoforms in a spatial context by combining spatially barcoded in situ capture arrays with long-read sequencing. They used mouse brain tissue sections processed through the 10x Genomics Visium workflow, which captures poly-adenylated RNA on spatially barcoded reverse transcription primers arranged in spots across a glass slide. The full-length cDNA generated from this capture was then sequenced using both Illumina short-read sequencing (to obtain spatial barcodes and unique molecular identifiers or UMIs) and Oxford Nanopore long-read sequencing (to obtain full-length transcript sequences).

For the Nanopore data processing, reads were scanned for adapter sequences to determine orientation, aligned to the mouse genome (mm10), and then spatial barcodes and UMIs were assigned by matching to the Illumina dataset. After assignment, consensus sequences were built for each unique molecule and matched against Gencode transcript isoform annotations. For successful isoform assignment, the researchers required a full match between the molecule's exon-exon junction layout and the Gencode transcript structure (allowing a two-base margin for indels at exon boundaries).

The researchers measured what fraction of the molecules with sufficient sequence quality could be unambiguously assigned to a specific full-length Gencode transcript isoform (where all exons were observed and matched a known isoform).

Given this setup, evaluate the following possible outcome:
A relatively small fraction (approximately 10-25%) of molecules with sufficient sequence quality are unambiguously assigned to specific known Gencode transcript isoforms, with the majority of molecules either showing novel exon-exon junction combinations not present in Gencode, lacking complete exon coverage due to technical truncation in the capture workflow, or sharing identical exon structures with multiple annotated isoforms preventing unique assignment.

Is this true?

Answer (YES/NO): NO